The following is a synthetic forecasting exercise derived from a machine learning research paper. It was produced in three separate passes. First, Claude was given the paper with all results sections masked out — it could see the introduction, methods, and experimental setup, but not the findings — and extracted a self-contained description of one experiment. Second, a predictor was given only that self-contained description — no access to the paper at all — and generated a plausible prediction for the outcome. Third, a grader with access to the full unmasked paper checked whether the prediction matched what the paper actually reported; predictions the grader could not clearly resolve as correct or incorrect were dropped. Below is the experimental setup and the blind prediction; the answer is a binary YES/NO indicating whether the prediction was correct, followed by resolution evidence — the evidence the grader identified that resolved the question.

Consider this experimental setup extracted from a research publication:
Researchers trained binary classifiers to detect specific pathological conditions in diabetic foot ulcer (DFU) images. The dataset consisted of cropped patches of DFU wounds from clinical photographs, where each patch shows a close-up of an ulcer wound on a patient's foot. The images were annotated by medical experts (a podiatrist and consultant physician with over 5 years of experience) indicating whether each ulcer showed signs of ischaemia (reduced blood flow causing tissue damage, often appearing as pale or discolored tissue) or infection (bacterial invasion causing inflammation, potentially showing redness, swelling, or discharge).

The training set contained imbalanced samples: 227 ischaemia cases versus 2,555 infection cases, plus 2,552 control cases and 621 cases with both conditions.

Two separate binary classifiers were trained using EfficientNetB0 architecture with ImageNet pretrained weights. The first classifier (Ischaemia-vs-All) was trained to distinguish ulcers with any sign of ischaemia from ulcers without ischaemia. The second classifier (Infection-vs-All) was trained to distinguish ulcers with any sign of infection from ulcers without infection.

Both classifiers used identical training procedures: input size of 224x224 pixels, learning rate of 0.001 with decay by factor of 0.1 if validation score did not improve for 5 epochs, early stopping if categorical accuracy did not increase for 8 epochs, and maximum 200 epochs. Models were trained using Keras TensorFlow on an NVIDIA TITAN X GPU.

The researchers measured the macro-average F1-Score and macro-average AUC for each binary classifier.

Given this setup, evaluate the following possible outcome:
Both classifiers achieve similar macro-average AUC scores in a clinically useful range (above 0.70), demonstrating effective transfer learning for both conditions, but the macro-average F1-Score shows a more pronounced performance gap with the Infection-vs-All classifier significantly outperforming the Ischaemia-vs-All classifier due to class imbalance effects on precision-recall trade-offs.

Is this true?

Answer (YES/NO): NO